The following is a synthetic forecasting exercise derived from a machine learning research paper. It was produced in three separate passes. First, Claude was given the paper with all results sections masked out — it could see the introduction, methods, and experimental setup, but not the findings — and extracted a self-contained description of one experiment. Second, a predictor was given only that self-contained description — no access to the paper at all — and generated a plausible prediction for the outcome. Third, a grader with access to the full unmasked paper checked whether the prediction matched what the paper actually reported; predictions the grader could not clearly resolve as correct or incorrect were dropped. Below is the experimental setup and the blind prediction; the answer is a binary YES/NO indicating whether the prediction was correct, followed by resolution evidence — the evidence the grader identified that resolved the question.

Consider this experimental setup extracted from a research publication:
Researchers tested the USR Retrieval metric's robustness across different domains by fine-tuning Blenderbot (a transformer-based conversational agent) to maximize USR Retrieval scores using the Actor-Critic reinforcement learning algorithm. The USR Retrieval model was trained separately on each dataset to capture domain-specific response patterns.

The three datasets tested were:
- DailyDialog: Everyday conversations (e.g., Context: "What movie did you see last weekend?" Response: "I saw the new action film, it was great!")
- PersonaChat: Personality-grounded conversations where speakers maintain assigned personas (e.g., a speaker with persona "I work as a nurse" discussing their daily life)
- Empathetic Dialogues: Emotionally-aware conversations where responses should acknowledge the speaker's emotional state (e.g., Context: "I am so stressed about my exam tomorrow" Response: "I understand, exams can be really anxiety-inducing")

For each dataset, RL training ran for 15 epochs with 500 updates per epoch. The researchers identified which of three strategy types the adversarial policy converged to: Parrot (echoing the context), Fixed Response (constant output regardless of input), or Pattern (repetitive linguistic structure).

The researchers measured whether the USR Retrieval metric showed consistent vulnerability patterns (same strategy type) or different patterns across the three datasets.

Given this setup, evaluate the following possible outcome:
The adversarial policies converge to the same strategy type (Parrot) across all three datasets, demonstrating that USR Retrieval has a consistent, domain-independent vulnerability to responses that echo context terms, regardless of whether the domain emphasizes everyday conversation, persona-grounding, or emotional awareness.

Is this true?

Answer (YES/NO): NO